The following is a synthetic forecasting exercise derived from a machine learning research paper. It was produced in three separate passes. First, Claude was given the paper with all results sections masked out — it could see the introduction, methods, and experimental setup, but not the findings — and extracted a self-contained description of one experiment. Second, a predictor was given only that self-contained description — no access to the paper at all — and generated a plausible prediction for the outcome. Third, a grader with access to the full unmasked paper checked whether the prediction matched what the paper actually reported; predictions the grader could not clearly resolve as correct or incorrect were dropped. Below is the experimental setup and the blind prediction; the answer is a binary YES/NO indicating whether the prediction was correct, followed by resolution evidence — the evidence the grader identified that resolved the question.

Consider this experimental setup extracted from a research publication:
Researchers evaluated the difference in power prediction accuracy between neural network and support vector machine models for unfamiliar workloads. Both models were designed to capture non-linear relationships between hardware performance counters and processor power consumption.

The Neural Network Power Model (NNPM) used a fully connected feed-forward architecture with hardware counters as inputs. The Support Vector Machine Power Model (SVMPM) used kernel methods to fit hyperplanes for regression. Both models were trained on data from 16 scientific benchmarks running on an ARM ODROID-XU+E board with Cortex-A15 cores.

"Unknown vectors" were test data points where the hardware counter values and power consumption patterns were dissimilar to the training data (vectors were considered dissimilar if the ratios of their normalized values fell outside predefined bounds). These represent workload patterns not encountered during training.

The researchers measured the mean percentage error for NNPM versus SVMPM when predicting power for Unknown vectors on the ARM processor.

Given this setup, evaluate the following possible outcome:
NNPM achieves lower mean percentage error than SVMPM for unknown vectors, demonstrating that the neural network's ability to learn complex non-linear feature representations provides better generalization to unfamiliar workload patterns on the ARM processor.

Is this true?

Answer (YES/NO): YES